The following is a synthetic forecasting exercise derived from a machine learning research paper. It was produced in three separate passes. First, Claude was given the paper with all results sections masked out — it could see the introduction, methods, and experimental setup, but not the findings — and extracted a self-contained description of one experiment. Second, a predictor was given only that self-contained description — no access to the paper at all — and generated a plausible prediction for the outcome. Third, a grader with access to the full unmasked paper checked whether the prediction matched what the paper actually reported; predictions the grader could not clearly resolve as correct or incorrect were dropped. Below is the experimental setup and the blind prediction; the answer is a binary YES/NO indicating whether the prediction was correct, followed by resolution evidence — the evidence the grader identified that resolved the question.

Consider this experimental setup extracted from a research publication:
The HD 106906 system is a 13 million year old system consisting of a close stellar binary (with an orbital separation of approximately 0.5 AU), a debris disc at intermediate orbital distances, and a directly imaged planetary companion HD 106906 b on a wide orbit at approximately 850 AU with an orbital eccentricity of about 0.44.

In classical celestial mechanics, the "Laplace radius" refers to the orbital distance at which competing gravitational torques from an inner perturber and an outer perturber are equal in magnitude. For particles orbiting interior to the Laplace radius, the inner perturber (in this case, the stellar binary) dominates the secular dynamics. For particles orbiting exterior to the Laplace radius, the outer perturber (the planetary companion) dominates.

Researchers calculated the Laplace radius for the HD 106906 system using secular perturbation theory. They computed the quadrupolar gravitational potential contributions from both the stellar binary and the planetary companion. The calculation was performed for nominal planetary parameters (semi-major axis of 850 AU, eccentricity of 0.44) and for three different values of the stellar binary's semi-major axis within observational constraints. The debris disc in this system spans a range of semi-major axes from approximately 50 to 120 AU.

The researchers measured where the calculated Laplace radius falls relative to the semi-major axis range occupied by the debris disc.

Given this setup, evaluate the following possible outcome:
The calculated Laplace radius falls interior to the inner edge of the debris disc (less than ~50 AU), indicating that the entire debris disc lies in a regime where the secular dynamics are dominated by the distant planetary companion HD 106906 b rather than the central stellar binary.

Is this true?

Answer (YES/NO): NO